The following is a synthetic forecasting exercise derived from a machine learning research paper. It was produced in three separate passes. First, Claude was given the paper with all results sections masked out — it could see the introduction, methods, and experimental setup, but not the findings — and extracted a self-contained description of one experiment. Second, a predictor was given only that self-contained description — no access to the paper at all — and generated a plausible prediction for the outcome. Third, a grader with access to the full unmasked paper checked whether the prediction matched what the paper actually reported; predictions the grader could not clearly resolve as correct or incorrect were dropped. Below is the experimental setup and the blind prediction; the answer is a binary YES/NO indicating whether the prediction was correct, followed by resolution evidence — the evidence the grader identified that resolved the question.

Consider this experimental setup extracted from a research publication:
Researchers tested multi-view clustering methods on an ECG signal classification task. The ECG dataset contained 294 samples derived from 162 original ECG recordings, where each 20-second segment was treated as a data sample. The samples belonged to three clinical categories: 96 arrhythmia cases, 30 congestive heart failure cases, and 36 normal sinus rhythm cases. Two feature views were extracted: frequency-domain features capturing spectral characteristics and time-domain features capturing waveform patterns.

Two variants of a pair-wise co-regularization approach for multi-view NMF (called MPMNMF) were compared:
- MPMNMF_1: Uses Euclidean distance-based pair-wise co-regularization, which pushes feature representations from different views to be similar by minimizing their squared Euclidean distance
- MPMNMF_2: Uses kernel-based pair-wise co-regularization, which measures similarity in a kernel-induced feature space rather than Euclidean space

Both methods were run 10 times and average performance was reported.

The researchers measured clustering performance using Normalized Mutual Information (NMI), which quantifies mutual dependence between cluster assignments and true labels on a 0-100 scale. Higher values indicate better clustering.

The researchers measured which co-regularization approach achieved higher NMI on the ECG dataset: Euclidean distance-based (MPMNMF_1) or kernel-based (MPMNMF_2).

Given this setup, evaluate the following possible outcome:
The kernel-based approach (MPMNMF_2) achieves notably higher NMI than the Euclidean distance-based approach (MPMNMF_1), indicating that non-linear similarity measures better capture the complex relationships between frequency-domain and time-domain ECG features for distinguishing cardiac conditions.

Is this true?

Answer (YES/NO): NO